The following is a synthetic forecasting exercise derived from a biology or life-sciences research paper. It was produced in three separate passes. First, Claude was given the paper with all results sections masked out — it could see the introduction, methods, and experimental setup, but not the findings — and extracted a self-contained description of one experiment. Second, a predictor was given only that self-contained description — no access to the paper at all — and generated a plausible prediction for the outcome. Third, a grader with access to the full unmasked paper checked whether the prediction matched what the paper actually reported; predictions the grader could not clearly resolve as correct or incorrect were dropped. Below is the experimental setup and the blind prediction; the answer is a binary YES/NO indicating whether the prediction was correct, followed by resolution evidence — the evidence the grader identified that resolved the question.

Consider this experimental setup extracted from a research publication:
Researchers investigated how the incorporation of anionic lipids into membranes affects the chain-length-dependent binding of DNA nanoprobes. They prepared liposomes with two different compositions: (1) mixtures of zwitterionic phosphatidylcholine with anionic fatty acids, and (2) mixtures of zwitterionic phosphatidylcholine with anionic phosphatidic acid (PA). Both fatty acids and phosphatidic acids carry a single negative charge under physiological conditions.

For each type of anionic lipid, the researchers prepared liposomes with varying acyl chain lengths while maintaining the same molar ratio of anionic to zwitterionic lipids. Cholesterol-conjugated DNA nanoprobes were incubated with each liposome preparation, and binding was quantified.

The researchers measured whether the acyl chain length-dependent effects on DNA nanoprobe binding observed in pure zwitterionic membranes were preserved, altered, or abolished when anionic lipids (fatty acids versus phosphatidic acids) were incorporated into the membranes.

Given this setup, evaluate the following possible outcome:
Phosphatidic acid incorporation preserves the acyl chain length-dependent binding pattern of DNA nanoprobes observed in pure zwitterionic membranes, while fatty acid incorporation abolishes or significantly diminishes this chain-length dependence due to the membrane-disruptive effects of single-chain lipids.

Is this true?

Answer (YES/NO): NO